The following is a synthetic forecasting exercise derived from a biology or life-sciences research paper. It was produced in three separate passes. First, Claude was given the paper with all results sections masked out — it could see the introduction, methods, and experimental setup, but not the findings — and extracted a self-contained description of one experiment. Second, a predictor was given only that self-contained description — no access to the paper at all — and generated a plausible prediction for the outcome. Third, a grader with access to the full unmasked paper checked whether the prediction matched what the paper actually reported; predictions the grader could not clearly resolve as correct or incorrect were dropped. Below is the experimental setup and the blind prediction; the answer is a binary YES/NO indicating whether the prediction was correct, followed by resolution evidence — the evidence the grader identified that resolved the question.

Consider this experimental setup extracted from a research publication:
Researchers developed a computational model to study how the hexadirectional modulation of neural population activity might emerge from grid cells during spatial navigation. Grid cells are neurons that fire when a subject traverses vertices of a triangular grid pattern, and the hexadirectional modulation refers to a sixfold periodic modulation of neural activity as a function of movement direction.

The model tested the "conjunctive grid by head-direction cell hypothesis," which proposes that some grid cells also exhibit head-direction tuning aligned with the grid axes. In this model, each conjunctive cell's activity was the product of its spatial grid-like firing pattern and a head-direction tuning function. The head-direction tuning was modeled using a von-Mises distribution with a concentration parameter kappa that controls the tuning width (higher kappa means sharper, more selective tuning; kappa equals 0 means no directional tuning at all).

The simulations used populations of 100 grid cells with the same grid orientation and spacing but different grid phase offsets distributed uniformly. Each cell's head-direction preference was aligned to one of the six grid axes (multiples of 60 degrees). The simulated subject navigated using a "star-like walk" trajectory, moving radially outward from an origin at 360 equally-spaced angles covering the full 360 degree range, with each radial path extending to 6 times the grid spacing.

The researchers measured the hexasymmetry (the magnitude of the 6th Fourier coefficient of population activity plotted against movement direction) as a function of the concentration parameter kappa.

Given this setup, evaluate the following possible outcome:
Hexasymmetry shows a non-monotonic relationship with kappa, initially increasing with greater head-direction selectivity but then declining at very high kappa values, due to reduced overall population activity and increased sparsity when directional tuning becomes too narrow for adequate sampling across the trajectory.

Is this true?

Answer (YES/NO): NO